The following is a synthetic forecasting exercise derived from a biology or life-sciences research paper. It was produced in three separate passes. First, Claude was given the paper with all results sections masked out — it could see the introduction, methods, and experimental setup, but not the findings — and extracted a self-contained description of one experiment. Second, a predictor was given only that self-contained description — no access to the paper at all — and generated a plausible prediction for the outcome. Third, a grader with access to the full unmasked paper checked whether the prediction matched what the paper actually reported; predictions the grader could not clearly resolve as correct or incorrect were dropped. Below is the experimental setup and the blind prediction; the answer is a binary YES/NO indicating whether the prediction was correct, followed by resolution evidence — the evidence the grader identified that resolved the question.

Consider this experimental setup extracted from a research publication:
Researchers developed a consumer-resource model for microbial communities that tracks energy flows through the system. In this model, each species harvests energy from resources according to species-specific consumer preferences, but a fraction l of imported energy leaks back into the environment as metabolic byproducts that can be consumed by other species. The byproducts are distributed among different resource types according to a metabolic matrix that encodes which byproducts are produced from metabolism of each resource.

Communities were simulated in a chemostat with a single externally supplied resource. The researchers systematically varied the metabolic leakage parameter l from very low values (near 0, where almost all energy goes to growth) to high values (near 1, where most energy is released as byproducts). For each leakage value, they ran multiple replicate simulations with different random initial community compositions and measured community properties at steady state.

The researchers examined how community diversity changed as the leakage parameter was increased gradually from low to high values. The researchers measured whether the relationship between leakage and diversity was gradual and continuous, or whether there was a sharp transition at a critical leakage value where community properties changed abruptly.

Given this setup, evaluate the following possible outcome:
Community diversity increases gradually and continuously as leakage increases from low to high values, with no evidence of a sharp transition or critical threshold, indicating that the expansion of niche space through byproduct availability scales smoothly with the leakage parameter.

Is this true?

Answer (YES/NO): NO